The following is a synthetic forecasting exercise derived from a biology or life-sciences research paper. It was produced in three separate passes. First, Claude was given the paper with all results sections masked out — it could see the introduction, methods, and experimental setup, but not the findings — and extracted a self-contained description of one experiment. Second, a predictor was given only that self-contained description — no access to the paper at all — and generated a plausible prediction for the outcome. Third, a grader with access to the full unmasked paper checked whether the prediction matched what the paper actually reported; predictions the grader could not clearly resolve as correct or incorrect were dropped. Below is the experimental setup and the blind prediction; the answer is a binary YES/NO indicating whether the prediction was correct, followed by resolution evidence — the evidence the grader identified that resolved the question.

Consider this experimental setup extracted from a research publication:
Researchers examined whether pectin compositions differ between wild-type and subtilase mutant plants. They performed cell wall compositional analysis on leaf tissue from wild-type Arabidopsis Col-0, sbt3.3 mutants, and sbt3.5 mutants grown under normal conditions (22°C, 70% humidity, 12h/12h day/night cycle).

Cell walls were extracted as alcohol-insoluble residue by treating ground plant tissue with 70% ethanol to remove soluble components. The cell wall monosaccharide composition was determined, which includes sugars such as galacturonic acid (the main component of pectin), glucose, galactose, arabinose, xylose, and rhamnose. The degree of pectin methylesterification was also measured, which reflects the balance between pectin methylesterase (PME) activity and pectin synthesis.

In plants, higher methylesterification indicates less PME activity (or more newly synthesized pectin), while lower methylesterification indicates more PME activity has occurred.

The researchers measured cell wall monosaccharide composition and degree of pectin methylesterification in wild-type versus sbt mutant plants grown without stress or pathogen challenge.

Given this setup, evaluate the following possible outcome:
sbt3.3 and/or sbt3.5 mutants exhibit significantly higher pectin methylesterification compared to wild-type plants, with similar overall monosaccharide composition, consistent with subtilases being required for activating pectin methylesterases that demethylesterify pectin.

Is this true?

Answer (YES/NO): NO